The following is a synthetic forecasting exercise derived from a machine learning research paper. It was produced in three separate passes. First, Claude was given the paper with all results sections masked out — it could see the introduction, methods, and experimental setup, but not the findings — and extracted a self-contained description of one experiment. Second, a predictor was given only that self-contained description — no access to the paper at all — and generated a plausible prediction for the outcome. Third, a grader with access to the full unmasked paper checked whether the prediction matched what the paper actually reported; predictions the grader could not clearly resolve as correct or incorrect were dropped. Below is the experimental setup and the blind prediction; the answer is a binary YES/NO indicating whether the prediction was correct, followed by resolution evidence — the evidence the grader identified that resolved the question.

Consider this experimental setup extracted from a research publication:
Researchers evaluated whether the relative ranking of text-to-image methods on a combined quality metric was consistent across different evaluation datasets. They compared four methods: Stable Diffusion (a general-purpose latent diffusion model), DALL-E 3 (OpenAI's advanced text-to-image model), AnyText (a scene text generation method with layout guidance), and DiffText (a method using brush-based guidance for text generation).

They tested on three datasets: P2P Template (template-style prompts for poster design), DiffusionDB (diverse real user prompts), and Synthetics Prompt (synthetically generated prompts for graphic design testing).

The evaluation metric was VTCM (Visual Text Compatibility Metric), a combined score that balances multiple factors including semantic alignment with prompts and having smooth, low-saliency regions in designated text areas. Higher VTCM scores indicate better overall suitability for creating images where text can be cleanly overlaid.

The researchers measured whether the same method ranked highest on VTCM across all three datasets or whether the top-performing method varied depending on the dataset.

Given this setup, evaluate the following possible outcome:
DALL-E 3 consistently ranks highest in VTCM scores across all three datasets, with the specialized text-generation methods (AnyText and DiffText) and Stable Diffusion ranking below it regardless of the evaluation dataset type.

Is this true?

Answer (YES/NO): NO